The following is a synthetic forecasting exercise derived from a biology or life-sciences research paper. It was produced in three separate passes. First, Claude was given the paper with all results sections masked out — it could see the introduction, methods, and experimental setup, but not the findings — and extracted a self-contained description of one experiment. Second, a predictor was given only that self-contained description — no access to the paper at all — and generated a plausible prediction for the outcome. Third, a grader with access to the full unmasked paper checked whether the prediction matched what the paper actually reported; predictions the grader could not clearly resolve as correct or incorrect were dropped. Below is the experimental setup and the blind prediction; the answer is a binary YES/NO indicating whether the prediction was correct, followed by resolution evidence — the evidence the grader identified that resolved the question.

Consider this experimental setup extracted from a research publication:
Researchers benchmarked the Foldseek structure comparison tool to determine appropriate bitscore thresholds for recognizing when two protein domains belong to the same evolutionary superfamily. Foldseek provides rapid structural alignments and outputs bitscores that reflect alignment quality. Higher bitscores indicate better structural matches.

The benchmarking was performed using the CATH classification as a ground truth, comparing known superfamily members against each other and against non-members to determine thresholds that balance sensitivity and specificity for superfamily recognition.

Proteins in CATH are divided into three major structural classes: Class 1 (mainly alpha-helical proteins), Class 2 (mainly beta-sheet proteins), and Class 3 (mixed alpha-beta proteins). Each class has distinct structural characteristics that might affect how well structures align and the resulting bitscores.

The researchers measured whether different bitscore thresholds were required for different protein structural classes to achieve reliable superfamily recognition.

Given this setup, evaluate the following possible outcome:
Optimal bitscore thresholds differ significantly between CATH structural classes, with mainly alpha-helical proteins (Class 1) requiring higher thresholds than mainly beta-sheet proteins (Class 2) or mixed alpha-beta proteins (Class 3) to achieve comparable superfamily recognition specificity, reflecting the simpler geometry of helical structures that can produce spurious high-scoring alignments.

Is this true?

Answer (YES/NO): NO